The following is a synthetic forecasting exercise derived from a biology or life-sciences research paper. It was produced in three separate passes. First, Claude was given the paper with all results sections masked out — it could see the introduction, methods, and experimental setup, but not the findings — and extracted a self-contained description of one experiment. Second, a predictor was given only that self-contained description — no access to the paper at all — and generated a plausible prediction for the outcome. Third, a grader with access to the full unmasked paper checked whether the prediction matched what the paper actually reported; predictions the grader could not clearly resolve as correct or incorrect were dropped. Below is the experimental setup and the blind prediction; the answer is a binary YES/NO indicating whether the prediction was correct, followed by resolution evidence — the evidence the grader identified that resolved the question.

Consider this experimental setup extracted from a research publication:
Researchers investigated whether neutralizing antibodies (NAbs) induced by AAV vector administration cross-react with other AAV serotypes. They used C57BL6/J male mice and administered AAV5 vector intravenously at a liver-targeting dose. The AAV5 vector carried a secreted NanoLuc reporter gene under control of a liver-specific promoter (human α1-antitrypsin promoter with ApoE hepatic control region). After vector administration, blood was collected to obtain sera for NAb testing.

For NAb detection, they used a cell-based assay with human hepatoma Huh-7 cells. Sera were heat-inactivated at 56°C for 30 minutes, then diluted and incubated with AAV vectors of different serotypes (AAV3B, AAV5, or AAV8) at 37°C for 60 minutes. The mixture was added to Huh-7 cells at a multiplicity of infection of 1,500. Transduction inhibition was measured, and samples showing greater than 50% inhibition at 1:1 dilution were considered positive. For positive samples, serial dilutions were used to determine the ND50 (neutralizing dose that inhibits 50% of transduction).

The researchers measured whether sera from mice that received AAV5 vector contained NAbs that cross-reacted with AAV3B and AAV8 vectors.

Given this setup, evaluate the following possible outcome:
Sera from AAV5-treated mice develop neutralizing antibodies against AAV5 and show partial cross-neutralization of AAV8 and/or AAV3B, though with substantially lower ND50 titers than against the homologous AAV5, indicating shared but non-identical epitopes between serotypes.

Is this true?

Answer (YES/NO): NO